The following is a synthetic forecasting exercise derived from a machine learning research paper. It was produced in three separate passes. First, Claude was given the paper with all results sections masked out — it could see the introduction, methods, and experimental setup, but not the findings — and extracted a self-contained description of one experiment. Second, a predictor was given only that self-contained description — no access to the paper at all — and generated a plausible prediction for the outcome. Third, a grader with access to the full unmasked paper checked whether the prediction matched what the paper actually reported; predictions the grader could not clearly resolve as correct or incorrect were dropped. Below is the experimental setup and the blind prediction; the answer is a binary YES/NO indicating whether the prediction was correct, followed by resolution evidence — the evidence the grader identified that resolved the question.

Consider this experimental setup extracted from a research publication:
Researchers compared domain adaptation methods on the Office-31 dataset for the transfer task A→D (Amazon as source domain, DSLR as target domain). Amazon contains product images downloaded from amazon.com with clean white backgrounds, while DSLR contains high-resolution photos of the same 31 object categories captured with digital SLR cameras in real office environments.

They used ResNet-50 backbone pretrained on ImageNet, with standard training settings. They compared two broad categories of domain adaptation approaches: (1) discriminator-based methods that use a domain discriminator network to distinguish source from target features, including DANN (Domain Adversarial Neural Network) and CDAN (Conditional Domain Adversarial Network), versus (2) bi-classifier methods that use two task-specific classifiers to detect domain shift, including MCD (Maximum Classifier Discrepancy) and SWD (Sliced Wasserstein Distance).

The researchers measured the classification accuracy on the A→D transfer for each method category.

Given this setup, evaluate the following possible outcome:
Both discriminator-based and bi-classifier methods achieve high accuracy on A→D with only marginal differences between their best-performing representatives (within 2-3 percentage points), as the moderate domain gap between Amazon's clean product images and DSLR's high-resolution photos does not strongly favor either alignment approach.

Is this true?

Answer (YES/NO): YES